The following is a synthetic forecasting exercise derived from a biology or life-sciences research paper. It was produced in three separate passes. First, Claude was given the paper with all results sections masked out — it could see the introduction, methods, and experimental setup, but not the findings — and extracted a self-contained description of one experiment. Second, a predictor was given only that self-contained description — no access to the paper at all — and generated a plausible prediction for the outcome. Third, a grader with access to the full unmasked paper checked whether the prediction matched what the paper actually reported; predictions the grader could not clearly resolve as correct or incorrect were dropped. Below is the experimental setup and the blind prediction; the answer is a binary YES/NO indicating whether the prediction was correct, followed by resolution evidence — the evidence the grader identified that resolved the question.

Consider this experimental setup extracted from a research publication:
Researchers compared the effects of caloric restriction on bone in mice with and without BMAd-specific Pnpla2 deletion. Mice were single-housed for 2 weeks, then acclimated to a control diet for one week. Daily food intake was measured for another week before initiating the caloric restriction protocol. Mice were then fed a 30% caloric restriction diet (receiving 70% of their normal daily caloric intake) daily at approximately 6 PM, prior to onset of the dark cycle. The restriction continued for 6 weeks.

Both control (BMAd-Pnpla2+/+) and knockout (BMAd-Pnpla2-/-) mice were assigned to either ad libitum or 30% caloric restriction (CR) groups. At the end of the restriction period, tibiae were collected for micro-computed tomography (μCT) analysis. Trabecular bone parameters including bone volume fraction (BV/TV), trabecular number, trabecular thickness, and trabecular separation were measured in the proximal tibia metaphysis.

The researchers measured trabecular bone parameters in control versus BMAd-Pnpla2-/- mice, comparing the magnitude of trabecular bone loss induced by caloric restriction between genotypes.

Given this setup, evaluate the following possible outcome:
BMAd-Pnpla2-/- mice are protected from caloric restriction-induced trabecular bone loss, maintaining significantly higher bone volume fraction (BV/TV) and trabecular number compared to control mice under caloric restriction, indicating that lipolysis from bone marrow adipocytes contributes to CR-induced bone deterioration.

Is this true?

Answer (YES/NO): NO